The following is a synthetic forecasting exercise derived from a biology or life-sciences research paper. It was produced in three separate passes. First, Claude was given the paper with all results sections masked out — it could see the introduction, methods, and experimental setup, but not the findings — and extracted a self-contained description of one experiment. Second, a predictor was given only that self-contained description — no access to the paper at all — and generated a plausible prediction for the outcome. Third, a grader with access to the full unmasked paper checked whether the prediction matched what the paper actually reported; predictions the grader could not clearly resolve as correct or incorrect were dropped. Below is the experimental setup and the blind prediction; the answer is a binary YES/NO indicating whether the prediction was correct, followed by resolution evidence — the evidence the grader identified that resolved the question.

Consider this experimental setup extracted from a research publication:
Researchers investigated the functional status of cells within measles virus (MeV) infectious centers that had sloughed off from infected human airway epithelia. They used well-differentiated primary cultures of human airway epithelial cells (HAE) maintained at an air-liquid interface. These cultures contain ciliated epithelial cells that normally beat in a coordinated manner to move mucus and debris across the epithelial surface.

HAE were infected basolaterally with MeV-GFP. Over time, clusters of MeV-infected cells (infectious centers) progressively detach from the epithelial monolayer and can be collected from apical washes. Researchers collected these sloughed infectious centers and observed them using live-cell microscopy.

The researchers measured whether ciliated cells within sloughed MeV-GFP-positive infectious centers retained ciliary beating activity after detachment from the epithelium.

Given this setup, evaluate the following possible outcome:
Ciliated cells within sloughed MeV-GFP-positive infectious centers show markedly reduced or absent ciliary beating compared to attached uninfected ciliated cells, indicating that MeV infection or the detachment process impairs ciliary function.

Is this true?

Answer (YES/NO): NO